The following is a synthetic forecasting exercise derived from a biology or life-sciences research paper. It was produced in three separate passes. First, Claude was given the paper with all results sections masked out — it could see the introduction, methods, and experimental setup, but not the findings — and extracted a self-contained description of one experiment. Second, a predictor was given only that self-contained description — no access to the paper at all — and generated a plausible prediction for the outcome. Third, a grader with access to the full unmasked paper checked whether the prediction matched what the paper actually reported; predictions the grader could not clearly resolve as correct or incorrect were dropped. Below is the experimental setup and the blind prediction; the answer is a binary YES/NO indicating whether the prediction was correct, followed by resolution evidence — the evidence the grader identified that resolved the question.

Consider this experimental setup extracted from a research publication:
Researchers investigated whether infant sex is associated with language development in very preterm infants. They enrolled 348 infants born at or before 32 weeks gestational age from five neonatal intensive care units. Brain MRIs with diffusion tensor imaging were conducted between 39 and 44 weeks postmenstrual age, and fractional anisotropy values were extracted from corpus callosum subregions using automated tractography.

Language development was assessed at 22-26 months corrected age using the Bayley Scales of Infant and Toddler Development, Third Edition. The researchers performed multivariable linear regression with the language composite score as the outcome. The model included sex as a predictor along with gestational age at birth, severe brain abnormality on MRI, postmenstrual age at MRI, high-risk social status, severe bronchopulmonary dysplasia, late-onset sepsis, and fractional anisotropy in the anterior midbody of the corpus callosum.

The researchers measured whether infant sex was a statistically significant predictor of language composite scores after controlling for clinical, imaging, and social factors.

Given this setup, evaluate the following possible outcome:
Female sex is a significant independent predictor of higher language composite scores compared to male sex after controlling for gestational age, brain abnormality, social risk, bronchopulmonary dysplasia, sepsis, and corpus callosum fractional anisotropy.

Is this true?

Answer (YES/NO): YES